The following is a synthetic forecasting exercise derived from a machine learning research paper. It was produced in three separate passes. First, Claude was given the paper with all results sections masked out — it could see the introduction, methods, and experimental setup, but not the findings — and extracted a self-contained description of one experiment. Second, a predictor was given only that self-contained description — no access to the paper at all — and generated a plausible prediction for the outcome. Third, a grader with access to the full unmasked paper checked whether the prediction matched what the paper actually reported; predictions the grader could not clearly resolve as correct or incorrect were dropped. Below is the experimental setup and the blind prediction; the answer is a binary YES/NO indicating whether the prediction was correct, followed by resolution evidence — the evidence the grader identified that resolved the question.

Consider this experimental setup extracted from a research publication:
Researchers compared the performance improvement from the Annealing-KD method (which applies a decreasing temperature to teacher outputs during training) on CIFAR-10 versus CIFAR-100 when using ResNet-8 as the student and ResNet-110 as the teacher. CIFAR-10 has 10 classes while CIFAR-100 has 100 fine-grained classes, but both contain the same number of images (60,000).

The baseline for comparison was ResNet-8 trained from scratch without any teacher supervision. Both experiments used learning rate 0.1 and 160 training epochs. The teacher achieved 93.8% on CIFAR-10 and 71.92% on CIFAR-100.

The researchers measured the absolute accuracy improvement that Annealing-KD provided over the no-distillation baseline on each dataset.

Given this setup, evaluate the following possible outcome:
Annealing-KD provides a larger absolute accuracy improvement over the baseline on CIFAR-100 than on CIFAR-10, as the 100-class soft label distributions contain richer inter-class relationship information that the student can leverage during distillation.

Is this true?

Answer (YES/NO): YES